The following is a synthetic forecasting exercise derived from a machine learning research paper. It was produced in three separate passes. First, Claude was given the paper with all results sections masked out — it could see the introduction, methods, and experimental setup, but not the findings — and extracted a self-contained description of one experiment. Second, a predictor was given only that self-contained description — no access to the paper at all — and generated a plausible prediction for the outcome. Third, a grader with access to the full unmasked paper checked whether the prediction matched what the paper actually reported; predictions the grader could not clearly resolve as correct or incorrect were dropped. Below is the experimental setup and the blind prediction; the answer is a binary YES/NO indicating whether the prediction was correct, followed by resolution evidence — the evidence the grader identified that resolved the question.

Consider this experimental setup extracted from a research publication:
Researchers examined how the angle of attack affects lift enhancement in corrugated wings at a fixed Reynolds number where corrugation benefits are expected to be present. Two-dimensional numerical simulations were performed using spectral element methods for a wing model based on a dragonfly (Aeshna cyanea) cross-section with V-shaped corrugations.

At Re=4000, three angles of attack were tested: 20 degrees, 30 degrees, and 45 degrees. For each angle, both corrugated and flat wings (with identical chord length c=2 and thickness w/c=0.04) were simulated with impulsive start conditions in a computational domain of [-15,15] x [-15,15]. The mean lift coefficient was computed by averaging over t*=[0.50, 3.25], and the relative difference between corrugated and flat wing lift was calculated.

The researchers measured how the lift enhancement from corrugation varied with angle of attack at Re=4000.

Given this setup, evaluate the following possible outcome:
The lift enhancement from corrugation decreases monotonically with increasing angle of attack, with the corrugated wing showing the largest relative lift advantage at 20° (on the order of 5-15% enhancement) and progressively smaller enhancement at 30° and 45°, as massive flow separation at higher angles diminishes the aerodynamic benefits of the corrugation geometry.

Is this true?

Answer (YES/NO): NO